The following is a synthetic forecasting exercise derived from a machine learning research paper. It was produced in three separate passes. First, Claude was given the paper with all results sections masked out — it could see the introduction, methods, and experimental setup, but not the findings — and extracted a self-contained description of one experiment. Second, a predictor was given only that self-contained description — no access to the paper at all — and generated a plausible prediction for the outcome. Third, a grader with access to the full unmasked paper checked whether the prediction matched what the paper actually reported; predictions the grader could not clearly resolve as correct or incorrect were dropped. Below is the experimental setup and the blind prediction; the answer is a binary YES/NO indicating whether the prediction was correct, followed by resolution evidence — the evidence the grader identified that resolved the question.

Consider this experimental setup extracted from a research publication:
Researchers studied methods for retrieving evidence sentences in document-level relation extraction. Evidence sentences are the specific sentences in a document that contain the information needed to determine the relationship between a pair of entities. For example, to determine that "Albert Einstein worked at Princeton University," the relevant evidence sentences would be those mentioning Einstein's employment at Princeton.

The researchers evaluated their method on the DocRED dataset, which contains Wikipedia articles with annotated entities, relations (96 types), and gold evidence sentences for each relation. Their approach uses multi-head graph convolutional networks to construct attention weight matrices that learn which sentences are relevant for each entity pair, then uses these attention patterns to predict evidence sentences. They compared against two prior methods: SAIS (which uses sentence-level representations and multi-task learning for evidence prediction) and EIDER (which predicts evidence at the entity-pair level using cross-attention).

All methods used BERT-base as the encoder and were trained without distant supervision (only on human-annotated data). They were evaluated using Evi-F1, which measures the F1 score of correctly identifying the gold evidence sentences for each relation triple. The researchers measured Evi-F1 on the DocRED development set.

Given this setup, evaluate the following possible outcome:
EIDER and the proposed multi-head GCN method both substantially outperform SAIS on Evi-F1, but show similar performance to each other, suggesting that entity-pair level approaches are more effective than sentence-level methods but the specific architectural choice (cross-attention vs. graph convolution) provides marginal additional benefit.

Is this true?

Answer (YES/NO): NO